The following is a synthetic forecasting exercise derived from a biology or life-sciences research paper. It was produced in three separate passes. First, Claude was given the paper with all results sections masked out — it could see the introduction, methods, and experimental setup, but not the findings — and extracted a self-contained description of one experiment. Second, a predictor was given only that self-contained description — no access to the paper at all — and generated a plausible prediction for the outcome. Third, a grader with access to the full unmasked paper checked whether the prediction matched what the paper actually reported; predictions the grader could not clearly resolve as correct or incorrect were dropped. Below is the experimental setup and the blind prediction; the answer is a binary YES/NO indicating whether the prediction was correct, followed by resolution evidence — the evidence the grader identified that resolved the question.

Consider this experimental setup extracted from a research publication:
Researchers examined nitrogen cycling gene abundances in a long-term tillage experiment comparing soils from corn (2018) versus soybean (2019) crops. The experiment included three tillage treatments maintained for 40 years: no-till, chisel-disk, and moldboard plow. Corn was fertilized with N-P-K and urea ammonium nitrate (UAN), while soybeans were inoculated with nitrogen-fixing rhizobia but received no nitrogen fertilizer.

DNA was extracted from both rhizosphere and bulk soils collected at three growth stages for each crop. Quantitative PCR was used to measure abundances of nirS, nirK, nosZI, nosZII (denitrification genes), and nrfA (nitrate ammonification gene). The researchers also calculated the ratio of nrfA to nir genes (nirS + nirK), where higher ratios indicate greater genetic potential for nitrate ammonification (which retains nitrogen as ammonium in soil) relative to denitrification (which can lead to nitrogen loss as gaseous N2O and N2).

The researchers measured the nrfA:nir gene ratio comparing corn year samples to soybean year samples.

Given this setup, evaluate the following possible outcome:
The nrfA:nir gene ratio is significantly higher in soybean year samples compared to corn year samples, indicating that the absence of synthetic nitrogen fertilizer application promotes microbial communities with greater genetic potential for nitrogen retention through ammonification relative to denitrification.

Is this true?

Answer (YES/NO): NO